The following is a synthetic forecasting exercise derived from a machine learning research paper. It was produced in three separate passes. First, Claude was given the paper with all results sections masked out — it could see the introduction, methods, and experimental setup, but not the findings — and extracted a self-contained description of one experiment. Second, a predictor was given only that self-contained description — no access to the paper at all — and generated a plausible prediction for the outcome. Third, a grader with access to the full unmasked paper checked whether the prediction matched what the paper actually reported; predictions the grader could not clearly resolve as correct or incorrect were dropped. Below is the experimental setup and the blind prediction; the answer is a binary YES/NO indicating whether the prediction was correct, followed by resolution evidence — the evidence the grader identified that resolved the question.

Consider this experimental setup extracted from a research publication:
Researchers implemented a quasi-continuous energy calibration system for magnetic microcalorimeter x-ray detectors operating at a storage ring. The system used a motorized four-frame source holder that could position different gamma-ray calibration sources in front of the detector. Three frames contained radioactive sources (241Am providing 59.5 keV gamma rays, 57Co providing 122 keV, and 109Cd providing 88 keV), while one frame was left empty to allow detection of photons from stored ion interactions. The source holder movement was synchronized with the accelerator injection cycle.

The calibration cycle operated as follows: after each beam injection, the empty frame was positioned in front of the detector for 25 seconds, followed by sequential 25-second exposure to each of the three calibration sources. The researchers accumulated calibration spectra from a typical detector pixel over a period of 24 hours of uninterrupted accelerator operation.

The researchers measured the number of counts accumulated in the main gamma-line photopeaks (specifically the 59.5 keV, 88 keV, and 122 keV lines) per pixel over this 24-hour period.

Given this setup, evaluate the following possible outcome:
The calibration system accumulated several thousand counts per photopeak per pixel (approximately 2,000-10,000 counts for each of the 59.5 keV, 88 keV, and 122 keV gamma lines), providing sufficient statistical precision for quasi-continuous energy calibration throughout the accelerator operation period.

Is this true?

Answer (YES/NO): NO